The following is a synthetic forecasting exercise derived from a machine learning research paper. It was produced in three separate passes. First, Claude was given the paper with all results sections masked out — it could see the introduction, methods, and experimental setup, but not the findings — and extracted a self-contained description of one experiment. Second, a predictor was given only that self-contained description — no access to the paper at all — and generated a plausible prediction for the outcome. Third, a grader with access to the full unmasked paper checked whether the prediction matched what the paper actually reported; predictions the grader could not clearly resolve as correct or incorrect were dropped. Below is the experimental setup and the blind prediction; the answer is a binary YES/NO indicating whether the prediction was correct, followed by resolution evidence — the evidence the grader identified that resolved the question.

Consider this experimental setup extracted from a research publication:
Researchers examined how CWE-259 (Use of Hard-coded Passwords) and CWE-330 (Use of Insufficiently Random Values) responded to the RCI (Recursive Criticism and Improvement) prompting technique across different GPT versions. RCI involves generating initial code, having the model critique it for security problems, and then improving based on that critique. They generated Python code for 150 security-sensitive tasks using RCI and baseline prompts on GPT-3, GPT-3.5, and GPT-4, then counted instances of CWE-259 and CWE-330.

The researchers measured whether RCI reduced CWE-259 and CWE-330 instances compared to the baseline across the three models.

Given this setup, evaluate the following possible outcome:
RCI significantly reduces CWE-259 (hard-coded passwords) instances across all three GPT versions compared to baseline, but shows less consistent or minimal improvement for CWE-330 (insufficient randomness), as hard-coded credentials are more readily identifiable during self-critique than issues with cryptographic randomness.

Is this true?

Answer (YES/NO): NO